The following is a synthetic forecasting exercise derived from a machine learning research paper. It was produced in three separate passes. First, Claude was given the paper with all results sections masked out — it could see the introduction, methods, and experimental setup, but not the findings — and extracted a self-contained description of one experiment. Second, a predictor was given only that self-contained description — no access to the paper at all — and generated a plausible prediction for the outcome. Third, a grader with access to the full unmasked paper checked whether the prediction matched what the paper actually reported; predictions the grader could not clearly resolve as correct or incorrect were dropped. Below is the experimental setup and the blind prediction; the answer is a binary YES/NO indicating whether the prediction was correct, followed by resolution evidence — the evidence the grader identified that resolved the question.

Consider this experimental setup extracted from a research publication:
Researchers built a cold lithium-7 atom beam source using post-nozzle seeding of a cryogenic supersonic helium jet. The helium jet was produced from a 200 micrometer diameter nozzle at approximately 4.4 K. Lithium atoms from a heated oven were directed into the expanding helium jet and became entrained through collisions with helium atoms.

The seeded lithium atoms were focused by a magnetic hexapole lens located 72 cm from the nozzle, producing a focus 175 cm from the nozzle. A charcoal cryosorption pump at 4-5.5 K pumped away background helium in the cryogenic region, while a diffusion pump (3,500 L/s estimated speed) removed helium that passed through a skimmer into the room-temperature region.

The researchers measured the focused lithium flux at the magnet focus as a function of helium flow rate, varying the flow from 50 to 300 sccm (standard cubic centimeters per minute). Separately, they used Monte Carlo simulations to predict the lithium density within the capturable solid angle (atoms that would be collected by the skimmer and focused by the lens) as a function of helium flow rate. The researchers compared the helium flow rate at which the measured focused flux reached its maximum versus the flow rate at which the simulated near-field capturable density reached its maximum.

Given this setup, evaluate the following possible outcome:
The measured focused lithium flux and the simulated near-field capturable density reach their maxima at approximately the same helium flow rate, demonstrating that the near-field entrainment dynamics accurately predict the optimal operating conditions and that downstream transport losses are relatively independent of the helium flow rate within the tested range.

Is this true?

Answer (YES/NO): NO